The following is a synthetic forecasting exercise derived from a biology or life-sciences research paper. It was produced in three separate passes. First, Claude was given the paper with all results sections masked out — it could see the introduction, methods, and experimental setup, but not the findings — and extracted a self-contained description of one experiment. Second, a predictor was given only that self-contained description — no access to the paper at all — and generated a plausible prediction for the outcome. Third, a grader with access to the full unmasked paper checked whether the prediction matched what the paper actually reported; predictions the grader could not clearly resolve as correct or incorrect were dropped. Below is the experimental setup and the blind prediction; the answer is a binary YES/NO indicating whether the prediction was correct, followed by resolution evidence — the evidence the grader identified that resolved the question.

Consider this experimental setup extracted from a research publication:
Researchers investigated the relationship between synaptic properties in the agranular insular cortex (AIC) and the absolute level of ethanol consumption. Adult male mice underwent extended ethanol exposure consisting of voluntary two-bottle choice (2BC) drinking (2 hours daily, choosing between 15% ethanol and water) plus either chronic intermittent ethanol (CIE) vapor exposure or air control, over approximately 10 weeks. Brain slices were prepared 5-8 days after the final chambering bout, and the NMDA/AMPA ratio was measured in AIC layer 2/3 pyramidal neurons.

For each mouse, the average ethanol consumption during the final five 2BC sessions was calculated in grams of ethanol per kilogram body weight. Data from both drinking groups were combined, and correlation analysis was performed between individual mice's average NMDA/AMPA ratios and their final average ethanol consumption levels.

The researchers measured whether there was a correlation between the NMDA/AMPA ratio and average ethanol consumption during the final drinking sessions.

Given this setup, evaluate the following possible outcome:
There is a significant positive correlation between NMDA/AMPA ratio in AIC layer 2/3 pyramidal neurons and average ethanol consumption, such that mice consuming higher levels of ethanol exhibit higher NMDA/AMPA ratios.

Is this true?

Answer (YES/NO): NO